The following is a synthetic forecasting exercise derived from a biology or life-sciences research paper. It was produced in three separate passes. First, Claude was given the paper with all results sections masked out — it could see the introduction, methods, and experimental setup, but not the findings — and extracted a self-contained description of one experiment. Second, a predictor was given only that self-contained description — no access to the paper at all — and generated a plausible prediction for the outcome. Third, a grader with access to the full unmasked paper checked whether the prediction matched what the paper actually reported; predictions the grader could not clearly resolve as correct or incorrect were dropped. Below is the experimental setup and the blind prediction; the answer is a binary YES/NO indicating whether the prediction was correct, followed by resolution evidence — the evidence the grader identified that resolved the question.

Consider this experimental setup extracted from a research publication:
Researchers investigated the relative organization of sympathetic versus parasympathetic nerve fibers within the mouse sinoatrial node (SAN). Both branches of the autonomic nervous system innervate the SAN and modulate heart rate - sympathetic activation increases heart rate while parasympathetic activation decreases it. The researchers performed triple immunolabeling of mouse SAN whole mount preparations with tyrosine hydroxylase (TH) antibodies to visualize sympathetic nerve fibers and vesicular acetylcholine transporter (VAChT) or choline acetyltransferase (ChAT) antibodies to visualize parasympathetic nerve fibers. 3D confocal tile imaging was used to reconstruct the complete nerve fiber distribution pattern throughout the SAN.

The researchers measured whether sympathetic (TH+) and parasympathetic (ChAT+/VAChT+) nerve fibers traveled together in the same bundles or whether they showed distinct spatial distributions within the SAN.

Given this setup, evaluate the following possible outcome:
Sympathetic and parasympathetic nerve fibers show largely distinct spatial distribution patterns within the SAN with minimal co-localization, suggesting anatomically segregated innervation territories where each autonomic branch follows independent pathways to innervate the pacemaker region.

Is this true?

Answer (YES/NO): YES